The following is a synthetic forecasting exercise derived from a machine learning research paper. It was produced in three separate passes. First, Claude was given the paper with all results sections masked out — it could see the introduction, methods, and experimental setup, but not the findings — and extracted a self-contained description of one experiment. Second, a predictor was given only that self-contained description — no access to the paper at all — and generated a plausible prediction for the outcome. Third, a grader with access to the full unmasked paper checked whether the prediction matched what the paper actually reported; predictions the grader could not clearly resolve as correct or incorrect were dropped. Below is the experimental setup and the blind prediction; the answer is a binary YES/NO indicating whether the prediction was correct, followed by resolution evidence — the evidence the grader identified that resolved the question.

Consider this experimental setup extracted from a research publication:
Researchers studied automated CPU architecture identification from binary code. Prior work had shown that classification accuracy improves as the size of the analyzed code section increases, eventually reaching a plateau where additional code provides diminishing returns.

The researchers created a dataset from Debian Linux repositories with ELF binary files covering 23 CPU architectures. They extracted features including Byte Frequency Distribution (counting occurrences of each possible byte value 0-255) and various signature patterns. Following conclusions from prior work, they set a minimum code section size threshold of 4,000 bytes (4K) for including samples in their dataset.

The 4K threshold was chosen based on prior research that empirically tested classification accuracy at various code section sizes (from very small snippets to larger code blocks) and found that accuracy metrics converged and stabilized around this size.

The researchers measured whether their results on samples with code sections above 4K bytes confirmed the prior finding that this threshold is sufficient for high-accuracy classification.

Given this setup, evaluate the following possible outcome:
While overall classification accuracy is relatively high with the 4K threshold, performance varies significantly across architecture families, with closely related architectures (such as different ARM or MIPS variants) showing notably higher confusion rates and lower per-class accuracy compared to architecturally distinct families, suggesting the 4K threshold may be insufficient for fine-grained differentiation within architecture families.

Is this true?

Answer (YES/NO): NO